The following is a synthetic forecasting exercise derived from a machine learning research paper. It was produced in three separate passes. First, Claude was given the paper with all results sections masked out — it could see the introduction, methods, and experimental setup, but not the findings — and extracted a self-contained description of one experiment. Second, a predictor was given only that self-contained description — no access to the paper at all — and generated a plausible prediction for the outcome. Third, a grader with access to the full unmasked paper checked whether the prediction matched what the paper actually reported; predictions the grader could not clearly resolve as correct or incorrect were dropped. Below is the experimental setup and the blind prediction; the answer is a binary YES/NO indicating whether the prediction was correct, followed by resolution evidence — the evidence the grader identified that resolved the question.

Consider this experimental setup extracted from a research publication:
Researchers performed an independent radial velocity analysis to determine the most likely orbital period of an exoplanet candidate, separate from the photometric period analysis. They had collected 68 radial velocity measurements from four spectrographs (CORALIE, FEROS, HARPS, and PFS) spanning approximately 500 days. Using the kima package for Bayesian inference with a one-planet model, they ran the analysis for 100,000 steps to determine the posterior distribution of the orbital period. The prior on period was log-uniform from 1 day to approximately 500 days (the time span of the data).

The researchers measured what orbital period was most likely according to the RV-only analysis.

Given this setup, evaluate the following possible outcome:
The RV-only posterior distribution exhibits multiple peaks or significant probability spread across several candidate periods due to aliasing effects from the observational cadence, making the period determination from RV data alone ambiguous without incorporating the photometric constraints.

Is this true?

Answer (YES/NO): NO